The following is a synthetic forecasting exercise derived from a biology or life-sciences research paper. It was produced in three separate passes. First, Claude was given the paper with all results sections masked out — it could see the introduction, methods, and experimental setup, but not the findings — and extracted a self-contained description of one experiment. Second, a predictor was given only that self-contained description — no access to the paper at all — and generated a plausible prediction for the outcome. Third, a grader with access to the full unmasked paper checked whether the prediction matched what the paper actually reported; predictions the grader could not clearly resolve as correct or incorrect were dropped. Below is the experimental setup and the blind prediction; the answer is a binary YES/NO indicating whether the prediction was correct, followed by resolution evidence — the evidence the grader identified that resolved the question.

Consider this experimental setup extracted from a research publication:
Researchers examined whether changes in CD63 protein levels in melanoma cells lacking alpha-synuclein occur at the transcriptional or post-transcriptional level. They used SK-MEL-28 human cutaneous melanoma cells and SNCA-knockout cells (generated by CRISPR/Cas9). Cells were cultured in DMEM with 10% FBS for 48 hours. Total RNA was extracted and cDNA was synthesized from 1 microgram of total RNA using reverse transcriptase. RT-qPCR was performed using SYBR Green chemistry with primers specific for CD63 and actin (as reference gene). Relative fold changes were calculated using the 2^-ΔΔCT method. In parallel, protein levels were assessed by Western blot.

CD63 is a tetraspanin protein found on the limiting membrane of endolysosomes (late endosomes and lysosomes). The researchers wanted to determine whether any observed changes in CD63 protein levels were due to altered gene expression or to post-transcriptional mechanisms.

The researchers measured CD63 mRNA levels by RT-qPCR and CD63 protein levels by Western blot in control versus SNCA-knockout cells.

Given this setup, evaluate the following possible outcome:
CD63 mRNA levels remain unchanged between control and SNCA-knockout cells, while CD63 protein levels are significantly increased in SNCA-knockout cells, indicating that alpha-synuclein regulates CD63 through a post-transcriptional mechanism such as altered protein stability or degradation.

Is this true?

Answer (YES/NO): YES